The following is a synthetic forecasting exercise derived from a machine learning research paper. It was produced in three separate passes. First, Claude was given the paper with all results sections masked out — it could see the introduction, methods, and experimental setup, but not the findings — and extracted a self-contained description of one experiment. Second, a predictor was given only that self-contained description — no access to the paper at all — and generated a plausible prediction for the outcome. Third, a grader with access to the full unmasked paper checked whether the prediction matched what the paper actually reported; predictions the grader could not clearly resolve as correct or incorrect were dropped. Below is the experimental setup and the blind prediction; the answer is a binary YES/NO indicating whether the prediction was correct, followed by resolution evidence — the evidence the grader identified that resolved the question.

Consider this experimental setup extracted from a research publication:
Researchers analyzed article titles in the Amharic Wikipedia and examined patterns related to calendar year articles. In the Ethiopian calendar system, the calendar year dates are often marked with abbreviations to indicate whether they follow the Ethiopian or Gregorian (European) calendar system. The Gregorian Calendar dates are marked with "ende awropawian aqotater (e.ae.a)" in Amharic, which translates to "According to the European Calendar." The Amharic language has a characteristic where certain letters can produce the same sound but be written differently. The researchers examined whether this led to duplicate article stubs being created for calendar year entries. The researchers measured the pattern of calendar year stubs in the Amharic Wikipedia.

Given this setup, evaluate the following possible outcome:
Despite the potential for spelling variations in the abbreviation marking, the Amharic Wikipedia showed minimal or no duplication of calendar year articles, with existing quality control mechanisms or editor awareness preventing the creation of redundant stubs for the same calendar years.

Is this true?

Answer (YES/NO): NO